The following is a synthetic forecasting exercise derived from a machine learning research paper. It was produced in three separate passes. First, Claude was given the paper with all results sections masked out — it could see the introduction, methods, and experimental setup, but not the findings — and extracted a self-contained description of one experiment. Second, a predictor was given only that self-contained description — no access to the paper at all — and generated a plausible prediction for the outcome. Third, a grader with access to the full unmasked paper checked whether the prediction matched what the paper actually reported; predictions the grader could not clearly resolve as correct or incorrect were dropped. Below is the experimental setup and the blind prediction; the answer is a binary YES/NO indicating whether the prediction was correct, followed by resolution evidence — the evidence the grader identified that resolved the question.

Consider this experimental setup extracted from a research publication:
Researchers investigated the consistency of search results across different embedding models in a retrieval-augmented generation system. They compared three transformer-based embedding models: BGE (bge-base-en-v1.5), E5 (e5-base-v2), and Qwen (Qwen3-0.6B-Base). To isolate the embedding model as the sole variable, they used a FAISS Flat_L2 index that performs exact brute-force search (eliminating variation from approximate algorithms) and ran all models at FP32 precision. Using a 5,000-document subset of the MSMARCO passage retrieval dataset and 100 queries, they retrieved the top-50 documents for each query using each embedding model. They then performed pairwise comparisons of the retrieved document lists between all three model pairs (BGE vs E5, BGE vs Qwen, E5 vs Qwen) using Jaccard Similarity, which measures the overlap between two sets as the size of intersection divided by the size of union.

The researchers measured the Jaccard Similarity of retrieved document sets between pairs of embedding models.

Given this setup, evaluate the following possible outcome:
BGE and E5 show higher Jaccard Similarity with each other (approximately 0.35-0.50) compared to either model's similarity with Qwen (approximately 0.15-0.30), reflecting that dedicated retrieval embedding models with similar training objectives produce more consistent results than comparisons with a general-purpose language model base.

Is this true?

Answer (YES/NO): NO